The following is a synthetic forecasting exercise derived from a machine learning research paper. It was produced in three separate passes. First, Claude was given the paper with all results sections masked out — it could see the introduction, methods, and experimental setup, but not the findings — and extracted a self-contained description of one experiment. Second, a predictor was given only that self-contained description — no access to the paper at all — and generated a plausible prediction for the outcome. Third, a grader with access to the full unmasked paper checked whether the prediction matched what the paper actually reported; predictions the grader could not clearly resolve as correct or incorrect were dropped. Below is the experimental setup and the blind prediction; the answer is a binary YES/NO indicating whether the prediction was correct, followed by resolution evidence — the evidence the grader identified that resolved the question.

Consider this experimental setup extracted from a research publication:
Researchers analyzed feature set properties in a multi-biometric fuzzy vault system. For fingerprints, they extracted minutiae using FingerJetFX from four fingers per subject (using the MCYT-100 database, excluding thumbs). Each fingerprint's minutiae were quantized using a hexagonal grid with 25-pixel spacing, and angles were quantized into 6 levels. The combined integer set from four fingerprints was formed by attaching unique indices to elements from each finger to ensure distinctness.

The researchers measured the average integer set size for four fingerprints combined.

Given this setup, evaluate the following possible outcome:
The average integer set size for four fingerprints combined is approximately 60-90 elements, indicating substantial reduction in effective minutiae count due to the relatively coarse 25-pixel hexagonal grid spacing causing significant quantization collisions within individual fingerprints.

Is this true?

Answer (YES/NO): NO